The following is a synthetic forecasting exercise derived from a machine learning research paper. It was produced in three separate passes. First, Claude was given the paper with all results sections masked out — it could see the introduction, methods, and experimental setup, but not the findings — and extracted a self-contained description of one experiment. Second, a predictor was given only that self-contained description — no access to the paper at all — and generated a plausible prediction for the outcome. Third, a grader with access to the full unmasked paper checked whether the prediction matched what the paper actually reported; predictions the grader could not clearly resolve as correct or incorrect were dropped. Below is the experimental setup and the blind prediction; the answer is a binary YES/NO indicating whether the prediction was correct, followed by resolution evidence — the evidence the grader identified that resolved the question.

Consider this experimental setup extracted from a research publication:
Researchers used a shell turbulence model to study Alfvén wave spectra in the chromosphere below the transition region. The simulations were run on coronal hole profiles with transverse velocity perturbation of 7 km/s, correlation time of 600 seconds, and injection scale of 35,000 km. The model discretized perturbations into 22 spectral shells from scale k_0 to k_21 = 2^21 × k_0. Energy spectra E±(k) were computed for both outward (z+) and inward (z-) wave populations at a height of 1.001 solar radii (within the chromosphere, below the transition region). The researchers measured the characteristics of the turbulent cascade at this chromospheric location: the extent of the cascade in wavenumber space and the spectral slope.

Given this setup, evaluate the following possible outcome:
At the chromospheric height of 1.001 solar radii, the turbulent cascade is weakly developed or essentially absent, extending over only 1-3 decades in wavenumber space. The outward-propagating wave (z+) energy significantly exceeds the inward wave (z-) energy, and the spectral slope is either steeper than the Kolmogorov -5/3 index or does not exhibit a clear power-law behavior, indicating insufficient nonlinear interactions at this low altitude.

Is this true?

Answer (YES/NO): NO